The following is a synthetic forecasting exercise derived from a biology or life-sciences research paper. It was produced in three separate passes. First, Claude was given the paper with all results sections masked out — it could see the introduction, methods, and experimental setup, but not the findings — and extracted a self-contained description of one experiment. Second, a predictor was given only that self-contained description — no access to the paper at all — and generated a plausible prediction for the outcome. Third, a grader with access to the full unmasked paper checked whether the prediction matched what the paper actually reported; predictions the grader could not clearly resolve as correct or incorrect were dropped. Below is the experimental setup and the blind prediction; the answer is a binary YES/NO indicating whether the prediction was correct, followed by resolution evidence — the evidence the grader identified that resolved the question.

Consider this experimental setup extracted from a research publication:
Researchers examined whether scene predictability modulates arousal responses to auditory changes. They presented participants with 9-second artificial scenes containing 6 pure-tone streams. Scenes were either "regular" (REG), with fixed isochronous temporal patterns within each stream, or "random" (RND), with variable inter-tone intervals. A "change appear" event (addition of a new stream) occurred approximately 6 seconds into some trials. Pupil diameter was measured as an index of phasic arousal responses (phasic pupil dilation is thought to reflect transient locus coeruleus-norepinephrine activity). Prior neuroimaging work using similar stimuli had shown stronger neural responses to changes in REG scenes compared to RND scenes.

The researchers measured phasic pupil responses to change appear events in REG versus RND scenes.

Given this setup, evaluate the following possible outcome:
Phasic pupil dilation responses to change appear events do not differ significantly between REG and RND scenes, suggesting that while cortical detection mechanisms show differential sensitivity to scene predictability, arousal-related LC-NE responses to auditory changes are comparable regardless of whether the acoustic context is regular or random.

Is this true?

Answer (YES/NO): YES